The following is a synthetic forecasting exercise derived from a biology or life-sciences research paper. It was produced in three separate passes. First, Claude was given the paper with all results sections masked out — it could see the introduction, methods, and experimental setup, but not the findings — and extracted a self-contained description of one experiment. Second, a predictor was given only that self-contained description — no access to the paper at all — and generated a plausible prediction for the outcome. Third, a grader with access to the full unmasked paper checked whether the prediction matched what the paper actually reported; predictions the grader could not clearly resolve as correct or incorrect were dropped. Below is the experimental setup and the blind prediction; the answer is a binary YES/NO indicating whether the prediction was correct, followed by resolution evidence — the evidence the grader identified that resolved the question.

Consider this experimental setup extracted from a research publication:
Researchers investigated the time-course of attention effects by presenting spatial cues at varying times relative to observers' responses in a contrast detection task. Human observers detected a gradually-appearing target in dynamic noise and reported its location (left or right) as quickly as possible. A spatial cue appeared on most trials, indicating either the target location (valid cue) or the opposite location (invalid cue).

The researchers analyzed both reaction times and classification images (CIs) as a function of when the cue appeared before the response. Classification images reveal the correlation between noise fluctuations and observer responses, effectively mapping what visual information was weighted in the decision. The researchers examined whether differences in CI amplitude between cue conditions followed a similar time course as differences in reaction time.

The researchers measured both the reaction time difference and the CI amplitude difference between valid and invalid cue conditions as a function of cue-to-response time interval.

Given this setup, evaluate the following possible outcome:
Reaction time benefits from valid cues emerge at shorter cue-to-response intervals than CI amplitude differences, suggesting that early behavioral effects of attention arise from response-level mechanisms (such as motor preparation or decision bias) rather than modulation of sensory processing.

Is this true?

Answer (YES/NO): NO